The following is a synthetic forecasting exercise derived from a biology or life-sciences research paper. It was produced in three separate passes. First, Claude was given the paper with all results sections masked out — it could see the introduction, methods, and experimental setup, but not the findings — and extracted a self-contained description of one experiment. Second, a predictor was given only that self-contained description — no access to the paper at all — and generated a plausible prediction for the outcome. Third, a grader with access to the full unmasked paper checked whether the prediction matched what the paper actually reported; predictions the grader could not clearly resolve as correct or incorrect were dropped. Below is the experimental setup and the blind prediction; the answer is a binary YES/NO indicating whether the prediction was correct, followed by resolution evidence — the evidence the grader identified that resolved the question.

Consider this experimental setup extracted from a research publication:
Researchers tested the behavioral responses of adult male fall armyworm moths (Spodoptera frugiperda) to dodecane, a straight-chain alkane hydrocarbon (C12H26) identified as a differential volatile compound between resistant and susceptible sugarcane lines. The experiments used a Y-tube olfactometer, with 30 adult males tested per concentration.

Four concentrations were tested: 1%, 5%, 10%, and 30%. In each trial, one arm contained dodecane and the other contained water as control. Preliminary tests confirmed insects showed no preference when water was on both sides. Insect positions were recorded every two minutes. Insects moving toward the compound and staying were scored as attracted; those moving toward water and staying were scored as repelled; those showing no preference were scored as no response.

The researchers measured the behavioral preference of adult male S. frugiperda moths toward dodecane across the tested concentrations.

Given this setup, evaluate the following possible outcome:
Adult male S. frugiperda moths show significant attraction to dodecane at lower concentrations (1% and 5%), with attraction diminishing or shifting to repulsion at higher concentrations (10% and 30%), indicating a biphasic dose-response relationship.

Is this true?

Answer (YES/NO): NO